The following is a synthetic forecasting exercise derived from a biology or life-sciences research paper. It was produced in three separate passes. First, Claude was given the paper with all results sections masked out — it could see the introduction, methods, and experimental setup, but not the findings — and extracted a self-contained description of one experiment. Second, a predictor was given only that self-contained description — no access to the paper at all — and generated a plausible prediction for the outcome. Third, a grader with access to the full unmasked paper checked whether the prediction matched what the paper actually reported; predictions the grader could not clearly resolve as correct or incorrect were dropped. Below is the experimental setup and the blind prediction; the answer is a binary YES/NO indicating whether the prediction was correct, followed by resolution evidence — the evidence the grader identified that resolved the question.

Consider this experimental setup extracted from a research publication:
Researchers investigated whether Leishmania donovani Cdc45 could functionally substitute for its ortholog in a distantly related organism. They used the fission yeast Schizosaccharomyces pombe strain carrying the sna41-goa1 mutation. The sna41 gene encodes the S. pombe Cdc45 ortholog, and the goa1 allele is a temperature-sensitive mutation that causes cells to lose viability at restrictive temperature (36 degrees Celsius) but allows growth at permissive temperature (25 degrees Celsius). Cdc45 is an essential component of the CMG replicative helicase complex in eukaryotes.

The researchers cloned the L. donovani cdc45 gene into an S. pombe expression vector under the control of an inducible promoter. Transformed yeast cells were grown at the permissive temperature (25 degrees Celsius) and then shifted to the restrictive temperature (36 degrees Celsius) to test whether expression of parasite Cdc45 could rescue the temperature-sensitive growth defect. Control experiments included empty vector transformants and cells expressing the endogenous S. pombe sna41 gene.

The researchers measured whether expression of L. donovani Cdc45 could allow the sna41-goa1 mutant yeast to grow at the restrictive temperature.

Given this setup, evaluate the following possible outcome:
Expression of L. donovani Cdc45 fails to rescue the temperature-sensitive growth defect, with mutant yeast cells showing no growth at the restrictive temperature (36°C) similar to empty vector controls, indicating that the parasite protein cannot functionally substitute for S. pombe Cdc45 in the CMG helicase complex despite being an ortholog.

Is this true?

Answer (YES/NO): YES